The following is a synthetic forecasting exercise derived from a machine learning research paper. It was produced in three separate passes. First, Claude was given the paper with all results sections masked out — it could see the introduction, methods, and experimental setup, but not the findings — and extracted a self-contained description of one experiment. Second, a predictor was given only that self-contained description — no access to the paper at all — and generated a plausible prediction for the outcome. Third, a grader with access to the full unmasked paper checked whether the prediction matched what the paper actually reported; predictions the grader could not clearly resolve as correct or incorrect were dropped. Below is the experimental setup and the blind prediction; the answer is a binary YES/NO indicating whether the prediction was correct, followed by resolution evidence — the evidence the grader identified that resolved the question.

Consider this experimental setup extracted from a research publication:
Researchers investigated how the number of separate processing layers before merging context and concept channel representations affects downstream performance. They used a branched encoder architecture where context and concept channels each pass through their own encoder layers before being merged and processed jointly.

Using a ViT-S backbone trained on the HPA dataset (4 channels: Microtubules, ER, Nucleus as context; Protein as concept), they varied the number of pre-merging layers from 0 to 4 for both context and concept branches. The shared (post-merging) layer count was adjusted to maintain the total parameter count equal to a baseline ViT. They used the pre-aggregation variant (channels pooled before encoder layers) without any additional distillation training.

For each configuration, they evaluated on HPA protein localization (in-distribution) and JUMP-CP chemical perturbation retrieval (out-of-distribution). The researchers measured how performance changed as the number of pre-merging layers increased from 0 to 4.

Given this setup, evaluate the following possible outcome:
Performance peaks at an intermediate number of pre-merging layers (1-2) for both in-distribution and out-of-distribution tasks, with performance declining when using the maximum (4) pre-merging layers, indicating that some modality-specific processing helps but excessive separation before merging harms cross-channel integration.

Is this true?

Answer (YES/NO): NO